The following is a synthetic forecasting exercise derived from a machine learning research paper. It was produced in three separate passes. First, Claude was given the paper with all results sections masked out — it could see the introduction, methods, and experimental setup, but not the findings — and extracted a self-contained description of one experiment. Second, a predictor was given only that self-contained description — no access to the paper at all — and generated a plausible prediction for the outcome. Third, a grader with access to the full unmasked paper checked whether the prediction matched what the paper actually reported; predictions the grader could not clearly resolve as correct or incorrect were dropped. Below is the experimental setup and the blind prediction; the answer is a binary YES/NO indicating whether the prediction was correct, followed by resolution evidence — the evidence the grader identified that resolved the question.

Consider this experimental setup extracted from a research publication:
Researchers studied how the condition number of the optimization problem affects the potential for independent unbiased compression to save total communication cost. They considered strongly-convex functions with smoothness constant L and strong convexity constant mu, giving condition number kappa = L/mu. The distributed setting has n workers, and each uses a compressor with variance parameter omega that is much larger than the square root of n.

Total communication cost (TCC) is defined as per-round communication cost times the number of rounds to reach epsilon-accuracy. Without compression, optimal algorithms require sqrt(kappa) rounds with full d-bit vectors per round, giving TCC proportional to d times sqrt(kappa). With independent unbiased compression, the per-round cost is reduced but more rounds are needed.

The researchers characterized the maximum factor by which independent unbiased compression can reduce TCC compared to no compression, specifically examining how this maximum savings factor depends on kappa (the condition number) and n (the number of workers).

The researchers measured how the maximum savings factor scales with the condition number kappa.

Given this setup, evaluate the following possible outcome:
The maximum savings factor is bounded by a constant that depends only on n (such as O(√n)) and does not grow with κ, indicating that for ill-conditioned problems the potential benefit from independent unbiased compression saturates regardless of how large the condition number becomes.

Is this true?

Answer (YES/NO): NO